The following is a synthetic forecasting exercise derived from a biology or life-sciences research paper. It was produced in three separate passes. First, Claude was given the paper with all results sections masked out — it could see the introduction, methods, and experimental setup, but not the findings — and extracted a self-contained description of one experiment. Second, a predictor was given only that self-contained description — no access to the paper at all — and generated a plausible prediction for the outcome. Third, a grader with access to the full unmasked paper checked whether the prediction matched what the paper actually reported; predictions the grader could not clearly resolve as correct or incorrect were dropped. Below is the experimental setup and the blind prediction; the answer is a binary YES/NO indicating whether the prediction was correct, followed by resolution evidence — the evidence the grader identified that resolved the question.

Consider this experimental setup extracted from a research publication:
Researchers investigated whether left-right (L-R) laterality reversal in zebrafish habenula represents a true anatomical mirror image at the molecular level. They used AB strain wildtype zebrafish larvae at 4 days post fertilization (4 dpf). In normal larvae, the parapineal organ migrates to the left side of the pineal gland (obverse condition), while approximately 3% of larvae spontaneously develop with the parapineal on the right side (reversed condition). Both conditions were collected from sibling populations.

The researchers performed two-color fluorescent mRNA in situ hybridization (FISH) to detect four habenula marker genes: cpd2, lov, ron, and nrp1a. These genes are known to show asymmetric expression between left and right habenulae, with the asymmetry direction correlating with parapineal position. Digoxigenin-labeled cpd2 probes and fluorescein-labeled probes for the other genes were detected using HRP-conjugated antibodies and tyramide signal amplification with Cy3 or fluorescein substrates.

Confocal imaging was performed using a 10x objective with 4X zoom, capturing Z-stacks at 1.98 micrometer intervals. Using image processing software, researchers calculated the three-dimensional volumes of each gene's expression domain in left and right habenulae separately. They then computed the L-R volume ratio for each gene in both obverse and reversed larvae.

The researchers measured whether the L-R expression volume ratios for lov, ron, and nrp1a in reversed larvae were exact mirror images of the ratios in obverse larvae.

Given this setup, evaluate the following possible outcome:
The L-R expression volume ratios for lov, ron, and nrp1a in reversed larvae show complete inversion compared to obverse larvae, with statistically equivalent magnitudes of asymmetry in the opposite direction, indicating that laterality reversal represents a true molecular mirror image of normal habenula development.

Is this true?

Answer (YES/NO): NO